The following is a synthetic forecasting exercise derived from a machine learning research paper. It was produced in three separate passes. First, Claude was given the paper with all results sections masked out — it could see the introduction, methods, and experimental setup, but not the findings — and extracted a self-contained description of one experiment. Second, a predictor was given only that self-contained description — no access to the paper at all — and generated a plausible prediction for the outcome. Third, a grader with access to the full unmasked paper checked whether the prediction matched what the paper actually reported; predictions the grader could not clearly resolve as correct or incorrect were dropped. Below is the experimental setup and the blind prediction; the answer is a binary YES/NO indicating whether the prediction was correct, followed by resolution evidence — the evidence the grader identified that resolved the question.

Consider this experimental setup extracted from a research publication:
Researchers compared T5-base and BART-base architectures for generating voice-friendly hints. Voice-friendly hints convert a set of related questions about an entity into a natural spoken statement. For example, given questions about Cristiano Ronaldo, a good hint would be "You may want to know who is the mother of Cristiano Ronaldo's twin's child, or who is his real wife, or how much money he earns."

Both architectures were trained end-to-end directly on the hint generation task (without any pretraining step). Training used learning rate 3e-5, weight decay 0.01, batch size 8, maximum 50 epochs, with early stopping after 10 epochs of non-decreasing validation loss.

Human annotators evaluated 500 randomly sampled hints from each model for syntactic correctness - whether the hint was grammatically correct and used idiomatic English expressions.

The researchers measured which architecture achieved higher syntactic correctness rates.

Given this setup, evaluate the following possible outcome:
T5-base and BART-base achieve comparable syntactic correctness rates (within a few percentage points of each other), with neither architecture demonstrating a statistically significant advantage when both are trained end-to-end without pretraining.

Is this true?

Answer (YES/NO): YES